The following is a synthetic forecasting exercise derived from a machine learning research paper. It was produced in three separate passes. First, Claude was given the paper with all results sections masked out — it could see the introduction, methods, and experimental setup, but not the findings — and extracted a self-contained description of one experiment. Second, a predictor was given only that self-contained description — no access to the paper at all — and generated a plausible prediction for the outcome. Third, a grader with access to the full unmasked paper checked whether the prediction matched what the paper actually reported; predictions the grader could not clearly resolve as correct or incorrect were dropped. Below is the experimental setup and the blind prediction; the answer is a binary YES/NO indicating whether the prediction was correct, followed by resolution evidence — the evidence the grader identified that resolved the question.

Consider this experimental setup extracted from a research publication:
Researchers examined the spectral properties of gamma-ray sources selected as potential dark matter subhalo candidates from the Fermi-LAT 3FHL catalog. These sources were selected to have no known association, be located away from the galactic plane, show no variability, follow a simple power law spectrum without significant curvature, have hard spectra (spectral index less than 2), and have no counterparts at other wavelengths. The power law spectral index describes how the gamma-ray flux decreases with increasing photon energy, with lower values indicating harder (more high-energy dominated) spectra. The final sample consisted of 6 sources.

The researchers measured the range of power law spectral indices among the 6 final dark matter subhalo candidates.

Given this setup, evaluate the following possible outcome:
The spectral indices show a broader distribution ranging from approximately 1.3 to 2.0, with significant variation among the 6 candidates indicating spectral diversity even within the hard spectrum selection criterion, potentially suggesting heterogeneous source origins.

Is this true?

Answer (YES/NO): NO